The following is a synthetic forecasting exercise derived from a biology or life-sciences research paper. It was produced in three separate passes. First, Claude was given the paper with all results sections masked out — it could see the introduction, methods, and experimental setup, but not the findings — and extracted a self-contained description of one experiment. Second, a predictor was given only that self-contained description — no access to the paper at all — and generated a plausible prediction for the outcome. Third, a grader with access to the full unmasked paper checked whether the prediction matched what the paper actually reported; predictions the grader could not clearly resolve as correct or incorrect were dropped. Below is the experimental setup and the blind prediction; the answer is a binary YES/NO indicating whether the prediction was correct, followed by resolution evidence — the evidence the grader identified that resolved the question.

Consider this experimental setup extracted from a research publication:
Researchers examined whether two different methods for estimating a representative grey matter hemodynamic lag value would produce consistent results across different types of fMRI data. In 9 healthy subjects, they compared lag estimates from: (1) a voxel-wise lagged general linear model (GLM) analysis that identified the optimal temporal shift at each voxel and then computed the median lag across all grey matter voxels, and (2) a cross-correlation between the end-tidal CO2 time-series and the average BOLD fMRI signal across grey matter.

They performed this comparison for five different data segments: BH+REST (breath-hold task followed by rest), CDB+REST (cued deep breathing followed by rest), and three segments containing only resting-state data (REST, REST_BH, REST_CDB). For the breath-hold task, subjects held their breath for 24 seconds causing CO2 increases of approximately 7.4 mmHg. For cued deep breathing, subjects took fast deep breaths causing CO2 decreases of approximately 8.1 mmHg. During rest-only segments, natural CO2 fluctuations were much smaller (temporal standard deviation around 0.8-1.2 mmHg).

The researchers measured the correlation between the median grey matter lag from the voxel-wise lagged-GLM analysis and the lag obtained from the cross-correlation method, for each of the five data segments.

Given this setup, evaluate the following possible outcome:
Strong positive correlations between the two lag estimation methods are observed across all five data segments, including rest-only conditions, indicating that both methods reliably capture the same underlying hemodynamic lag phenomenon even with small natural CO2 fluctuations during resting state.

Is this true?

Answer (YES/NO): NO